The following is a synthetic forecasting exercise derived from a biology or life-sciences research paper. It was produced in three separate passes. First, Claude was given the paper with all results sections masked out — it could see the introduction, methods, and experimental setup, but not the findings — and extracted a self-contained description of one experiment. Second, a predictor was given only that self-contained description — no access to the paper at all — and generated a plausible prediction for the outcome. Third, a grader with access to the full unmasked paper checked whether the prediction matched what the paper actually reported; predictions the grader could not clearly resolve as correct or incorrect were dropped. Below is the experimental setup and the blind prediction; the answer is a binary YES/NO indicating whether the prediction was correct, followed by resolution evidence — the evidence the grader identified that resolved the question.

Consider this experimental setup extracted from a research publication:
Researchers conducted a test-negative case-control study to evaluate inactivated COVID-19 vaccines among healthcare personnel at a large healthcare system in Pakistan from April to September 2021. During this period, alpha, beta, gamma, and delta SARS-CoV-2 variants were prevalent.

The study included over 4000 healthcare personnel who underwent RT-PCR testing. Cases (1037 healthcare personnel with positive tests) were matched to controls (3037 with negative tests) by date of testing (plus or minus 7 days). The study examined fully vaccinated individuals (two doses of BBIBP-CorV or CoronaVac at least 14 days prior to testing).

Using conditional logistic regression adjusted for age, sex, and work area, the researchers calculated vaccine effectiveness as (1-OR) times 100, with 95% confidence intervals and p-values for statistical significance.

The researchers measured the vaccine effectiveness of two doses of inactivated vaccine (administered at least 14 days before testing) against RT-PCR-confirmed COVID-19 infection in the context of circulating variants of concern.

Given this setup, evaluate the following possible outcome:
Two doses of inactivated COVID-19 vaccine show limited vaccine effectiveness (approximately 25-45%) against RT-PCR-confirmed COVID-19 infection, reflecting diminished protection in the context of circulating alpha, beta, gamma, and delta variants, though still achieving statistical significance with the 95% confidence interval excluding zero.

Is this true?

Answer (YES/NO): YES